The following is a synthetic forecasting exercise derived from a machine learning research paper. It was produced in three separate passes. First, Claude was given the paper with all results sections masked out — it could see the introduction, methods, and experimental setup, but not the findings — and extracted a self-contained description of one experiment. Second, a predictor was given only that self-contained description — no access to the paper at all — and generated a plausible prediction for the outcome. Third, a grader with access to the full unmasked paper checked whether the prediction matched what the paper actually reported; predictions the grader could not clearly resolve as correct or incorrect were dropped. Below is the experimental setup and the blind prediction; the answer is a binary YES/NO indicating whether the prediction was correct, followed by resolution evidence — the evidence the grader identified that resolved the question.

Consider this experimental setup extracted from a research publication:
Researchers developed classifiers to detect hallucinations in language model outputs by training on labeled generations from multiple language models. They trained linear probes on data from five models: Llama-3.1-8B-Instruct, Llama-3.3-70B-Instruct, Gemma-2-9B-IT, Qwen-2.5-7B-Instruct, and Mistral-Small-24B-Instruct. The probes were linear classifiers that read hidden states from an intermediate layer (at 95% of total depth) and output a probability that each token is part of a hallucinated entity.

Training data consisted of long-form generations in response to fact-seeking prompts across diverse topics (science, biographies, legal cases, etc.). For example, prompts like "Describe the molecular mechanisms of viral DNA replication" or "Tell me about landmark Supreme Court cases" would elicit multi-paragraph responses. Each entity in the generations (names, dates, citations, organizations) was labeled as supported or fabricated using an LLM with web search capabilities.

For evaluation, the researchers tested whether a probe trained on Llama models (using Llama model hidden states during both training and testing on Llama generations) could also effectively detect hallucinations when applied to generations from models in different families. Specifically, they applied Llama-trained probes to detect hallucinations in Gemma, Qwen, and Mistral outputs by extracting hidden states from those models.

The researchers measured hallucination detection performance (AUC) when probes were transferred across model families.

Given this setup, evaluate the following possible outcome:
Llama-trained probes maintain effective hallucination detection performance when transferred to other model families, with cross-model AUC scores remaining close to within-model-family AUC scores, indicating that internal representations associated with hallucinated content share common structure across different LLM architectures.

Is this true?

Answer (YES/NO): YES